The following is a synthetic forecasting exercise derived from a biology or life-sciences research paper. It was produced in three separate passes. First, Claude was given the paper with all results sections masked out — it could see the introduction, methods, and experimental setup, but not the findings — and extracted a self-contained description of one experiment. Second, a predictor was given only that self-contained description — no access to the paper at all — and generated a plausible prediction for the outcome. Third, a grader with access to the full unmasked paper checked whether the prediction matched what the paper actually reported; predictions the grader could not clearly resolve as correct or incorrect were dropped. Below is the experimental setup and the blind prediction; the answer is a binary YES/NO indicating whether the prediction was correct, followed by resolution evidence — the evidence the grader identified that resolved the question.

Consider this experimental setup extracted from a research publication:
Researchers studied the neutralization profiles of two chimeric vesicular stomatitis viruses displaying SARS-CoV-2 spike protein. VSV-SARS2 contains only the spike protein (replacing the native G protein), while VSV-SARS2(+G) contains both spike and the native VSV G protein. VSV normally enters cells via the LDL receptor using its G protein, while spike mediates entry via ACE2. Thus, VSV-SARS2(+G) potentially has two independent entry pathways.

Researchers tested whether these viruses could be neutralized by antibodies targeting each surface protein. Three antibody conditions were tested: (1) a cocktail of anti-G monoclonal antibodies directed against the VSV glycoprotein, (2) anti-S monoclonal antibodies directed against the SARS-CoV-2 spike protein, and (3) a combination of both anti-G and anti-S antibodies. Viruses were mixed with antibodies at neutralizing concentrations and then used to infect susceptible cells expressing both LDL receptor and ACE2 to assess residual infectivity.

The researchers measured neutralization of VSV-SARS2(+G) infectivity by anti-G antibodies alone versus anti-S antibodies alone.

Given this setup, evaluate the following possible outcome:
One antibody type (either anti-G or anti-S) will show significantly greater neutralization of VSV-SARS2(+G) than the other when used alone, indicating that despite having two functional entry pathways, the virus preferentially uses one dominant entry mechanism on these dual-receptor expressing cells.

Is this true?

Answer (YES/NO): YES